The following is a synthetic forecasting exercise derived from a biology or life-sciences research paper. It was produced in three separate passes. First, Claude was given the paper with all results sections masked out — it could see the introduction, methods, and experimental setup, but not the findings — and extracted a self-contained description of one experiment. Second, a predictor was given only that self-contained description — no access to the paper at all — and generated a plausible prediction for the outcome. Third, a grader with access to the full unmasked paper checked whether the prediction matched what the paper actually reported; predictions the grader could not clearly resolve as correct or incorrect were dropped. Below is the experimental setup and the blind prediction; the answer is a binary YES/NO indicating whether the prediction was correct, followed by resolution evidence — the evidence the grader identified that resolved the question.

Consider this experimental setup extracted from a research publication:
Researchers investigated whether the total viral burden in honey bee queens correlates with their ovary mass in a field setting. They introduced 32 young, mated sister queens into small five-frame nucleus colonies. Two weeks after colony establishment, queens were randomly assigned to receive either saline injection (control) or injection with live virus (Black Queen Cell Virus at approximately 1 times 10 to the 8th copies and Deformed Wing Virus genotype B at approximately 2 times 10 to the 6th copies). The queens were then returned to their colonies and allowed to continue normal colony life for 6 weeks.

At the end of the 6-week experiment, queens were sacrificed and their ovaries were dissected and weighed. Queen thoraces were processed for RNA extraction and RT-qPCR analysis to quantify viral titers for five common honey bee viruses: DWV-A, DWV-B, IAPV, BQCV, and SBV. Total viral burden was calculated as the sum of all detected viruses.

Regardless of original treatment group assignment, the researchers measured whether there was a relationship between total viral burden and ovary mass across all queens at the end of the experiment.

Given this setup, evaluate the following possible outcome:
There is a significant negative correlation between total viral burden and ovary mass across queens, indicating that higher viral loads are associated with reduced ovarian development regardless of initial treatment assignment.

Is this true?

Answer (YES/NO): YES